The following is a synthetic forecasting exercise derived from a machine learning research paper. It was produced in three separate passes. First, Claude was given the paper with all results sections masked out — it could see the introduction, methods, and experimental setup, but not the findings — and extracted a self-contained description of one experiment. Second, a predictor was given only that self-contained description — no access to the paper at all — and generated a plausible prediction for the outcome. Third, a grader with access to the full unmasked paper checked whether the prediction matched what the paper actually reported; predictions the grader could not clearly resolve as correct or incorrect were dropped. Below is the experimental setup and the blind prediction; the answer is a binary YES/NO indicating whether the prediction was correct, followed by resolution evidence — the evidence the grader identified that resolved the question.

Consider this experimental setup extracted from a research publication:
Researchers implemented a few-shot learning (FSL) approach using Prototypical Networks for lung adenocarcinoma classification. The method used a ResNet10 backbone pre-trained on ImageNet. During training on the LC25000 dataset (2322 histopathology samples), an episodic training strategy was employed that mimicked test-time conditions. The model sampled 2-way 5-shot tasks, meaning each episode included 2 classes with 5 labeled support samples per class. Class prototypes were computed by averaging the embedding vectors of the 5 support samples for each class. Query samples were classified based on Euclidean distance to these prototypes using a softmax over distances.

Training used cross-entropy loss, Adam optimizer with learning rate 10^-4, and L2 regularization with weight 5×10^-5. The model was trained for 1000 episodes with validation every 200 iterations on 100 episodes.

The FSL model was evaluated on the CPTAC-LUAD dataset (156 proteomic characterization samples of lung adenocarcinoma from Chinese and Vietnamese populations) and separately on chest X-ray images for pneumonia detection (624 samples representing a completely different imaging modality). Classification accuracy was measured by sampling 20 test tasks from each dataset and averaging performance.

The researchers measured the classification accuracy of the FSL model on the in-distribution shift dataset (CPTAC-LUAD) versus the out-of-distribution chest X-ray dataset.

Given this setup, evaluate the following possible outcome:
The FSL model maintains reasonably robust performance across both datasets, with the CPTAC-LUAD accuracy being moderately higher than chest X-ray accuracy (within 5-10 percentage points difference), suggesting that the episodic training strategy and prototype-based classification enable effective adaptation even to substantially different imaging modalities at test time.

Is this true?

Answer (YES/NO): NO